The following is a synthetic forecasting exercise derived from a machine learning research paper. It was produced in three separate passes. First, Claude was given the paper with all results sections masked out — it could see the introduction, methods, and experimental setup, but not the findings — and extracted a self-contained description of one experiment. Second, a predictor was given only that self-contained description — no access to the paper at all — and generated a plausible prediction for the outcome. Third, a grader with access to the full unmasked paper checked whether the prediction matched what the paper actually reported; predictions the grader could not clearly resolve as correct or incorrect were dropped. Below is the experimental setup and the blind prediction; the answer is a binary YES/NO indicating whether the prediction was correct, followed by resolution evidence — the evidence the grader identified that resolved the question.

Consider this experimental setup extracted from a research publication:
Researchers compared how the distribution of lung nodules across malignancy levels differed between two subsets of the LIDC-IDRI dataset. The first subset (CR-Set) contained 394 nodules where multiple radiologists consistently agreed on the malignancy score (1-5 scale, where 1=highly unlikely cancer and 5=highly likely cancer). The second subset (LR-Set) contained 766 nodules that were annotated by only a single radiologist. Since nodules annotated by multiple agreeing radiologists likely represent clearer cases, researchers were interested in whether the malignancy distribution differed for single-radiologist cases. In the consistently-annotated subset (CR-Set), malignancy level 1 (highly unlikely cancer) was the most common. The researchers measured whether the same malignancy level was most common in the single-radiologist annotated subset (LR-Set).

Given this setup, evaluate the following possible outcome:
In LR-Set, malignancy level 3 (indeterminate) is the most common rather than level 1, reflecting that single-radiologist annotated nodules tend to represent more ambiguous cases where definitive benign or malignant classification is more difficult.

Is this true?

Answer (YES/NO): YES